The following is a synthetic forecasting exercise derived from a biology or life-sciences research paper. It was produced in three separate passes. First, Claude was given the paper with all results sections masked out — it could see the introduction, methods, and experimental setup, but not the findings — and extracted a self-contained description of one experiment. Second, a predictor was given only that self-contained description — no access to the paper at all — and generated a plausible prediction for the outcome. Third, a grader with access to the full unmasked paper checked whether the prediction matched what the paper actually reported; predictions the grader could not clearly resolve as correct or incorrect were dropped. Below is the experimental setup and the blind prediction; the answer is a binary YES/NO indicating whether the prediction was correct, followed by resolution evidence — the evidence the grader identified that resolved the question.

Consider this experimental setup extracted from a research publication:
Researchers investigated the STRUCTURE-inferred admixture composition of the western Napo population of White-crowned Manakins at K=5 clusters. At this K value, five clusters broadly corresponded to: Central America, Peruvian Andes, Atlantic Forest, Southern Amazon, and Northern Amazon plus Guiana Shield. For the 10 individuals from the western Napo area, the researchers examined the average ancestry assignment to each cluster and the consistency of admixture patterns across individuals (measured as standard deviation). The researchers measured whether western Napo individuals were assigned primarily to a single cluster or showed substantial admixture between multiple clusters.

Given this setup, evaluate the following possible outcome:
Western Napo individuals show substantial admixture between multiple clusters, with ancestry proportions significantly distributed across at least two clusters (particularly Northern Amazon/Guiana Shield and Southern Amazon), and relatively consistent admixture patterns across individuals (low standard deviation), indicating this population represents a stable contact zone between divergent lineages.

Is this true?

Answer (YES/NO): NO